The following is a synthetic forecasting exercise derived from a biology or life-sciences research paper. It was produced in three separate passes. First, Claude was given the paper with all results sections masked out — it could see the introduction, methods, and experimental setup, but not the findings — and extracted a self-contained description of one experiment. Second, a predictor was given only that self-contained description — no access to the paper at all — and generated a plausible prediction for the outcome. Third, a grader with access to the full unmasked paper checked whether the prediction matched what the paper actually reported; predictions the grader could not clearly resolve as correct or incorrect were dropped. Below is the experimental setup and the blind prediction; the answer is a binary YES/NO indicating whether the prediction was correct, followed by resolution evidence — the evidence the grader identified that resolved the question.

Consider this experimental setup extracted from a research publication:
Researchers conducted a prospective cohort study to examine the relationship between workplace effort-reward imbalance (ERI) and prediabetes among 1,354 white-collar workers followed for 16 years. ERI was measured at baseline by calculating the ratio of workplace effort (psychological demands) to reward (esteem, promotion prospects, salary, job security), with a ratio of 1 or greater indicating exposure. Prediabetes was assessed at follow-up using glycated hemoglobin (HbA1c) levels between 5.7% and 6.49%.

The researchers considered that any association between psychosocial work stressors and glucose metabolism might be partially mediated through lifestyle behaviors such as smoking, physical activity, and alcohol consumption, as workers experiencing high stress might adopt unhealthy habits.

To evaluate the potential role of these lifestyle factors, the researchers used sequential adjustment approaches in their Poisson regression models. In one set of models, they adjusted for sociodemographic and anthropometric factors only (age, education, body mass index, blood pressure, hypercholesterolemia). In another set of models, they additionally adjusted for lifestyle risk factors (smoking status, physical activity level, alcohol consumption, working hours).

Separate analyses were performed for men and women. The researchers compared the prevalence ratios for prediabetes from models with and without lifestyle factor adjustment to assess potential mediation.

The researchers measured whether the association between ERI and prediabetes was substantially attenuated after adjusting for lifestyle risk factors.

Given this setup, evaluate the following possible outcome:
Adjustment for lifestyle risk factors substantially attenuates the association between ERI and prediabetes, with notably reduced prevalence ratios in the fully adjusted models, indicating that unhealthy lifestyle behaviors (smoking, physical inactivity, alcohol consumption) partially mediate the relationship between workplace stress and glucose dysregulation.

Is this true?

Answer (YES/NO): NO